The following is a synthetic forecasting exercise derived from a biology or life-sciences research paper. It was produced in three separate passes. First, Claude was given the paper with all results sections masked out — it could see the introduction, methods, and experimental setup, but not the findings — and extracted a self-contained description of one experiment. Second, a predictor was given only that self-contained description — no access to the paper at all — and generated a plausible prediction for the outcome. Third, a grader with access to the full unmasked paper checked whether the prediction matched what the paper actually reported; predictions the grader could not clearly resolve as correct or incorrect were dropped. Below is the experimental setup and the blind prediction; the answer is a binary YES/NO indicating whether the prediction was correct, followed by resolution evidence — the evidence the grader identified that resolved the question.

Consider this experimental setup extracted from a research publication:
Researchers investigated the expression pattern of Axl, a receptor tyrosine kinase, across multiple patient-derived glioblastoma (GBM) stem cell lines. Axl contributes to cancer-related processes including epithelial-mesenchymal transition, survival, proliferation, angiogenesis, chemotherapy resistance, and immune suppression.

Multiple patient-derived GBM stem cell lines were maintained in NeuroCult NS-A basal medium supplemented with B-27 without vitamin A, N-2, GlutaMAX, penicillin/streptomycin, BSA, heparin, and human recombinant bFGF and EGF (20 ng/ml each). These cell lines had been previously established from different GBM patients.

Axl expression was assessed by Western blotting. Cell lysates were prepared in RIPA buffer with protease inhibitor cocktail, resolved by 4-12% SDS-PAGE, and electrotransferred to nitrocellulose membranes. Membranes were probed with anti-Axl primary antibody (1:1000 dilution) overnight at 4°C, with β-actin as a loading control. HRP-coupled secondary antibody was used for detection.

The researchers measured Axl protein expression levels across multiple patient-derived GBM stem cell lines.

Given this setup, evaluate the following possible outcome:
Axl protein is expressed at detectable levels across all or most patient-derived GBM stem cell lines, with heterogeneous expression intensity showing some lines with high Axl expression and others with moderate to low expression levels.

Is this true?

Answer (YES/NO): NO